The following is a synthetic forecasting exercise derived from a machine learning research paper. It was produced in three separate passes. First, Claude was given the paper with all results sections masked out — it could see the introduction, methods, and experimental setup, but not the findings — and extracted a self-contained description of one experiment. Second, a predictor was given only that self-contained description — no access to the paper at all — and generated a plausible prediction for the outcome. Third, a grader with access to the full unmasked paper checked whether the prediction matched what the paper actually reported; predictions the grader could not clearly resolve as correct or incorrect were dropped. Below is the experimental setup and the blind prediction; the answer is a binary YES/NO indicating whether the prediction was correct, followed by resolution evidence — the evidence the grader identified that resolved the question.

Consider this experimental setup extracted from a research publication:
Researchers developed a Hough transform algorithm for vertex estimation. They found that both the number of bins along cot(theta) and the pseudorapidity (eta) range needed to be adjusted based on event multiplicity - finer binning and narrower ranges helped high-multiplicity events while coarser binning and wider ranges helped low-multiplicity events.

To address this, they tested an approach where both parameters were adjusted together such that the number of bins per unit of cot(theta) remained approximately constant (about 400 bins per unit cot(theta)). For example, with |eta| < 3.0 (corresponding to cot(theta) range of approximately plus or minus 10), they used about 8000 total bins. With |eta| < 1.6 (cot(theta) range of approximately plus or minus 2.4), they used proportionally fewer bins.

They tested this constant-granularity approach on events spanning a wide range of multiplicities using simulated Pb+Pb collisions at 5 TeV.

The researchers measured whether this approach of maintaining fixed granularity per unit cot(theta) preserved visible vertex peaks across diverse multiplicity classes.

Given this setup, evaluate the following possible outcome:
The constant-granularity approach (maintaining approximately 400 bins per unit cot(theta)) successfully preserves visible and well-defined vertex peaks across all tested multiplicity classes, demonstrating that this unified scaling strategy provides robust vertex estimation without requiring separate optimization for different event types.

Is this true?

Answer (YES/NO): YES